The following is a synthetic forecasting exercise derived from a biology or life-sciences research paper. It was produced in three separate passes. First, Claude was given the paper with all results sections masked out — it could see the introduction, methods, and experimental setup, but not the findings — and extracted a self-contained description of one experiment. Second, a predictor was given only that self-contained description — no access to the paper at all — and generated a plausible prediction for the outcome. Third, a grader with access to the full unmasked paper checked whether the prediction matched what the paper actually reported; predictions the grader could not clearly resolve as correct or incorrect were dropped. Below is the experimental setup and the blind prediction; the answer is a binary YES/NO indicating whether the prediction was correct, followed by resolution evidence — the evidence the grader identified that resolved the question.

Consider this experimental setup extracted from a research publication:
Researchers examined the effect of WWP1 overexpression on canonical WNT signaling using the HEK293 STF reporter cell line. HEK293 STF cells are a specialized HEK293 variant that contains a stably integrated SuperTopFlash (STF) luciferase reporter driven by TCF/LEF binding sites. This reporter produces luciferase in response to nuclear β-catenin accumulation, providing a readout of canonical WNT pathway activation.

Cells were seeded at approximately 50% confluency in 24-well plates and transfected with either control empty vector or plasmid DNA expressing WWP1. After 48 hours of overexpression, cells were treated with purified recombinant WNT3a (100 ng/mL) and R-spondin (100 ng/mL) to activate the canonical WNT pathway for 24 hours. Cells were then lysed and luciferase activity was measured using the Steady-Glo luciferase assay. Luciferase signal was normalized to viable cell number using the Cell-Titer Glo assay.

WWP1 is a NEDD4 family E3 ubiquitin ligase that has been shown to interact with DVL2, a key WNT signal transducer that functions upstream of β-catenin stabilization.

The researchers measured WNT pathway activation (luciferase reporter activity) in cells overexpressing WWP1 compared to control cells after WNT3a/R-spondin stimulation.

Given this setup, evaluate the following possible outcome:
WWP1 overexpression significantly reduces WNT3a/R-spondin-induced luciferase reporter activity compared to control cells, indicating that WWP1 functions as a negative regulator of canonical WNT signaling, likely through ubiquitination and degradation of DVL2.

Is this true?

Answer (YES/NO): YES